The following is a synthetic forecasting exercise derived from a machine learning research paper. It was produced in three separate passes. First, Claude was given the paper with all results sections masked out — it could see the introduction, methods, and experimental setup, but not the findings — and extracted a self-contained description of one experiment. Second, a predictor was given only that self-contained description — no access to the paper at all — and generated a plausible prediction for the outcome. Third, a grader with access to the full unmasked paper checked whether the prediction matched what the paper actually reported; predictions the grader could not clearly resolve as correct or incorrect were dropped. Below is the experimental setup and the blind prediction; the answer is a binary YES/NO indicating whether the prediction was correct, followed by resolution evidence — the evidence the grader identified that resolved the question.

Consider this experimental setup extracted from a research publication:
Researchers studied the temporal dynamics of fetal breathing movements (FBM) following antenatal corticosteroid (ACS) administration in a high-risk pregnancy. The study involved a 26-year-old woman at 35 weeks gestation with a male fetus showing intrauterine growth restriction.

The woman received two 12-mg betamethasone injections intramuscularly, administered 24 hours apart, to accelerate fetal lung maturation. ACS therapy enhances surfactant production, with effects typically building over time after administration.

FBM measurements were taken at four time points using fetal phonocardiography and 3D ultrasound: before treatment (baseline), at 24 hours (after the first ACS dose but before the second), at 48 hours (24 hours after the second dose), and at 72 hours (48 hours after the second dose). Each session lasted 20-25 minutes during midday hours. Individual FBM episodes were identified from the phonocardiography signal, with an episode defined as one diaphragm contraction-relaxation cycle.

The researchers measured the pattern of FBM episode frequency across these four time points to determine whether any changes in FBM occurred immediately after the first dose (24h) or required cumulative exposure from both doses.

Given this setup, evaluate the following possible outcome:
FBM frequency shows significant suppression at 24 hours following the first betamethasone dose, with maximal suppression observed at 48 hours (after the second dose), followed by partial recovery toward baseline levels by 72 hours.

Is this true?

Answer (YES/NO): NO